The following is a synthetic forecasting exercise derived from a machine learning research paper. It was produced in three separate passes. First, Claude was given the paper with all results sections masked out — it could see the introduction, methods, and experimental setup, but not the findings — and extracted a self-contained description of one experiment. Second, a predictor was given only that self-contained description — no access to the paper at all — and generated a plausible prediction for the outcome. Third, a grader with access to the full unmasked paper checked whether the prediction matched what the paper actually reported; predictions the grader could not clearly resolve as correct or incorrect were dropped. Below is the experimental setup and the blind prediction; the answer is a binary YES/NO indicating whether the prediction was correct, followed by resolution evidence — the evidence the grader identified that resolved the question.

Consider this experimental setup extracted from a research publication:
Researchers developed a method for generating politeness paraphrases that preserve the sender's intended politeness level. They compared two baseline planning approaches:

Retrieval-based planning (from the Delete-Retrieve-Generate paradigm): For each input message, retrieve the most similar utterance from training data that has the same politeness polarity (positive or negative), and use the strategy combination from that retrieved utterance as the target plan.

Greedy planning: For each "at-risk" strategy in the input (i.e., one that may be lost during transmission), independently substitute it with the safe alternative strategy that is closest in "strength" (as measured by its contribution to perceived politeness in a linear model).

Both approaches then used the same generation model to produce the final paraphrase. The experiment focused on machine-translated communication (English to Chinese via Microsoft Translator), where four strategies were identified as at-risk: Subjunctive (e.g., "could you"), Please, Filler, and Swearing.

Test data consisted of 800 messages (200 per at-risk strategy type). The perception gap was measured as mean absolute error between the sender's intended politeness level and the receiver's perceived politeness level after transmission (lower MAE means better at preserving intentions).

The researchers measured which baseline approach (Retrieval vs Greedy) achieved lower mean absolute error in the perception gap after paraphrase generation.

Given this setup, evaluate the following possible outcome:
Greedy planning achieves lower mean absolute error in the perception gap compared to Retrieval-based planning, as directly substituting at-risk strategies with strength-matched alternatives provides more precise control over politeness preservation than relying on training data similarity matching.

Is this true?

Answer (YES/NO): YES